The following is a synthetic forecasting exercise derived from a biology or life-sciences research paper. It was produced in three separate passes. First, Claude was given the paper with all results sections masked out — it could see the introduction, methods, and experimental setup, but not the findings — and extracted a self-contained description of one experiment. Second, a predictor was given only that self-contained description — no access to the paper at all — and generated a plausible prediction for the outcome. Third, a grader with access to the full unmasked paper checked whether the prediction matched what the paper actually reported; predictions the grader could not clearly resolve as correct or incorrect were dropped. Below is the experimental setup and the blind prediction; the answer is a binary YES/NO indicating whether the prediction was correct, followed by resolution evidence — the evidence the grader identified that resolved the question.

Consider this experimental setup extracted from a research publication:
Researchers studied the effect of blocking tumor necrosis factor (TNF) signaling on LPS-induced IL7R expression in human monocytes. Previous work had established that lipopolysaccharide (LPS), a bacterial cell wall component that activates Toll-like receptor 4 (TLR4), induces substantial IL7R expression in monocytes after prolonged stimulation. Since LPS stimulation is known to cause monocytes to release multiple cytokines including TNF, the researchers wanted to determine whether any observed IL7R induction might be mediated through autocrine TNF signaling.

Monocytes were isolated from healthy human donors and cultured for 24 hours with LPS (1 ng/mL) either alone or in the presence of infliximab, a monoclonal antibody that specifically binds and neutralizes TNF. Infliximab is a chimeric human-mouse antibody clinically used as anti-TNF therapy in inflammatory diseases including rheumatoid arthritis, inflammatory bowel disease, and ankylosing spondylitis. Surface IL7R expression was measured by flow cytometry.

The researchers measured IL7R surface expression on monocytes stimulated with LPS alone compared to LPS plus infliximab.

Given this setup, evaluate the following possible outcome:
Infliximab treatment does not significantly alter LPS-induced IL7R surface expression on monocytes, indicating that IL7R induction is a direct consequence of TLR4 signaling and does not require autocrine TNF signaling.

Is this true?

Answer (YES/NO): NO